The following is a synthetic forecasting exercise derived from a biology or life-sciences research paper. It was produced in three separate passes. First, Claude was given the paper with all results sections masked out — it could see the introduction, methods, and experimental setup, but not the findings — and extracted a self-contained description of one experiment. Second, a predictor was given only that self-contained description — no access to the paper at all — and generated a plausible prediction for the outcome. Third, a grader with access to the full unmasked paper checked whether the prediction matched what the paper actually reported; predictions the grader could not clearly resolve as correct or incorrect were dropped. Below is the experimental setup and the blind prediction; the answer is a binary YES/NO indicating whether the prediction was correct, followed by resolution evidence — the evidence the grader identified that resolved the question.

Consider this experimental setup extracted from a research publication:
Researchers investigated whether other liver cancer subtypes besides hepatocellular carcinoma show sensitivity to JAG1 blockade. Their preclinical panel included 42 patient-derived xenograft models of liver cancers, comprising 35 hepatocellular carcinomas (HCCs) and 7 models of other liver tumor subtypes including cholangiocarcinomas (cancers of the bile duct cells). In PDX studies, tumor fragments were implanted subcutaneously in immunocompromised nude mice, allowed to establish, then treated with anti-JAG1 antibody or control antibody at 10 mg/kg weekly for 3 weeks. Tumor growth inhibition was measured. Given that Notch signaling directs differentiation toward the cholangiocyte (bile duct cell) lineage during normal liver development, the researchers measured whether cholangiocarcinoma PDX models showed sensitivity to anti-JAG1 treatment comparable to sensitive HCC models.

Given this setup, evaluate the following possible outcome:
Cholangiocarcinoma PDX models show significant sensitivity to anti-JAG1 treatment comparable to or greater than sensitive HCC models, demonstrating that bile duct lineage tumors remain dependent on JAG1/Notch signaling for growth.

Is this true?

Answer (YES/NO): NO